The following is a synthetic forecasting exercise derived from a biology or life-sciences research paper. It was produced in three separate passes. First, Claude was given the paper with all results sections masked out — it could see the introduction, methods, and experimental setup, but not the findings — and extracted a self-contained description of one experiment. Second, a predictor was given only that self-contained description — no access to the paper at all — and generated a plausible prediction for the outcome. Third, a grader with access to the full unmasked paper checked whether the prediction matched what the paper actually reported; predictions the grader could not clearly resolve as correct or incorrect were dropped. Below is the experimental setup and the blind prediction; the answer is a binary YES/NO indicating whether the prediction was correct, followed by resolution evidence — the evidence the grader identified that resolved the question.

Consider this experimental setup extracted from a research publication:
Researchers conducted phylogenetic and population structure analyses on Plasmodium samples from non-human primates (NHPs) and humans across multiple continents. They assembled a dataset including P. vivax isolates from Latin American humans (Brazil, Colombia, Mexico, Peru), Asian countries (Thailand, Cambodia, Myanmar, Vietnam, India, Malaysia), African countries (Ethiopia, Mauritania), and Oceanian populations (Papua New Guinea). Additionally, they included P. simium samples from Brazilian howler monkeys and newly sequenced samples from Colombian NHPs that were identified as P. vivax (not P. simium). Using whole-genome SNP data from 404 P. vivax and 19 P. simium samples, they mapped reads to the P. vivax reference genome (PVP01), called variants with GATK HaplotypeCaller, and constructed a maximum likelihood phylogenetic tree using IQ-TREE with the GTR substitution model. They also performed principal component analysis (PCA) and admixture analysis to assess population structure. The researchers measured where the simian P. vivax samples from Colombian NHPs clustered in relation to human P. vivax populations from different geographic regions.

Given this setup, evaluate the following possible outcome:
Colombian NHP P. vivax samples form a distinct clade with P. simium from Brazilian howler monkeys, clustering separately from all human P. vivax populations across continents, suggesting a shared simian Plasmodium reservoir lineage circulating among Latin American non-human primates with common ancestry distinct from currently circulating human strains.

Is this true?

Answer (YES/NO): NO